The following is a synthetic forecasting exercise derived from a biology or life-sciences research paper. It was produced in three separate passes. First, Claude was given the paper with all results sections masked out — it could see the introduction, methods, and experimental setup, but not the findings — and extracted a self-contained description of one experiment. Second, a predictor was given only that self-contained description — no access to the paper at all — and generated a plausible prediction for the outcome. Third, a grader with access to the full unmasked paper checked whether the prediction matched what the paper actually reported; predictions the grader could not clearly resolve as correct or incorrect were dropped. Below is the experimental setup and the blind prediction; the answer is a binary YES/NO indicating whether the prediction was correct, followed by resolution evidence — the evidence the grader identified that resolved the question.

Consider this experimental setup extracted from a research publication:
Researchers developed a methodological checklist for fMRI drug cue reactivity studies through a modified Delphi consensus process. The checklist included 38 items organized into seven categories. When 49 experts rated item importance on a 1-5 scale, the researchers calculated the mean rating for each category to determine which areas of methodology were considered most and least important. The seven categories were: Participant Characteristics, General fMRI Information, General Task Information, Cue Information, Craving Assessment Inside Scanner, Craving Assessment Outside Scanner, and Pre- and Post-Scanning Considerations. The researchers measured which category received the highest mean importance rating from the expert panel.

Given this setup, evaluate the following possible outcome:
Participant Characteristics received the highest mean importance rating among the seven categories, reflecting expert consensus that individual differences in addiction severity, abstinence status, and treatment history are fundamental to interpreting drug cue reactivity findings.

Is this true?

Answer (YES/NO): NO